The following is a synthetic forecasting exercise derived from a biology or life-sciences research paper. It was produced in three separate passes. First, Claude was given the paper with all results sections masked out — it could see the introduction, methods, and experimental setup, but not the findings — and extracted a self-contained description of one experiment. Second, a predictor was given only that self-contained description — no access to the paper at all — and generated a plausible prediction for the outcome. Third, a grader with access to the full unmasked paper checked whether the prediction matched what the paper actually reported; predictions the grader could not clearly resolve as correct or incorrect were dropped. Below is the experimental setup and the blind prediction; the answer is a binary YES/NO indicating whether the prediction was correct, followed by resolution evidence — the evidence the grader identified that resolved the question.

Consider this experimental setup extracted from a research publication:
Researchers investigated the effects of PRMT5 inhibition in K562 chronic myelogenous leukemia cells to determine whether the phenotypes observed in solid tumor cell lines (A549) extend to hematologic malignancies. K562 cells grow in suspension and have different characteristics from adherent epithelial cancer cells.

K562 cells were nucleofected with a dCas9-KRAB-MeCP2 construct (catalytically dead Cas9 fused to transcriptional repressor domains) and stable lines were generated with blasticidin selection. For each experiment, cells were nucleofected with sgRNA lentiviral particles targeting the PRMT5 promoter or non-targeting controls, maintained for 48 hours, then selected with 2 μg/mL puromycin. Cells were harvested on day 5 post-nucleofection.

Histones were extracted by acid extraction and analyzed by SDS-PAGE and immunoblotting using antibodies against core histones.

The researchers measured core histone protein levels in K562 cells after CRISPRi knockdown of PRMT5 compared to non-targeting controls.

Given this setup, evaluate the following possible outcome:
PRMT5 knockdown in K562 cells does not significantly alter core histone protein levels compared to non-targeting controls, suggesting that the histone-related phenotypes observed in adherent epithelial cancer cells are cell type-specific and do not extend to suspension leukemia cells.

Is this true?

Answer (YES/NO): NO